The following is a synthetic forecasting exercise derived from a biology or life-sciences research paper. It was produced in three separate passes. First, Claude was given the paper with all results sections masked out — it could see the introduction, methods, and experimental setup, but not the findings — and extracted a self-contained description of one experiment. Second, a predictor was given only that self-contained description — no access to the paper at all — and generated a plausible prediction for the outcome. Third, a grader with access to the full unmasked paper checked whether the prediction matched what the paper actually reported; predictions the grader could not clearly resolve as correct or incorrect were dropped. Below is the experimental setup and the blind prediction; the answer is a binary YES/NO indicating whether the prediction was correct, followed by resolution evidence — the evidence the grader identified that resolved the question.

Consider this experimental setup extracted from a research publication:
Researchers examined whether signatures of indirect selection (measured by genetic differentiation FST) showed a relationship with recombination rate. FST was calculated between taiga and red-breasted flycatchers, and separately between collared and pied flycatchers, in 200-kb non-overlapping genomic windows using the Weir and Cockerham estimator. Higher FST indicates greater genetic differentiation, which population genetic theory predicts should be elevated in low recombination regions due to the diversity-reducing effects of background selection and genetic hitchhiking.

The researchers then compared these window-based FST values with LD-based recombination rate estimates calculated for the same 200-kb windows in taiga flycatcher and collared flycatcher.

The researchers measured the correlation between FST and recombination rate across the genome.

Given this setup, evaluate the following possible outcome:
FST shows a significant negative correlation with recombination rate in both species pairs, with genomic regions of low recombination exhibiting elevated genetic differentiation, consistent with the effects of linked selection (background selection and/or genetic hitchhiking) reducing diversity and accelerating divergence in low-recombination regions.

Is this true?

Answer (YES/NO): YES